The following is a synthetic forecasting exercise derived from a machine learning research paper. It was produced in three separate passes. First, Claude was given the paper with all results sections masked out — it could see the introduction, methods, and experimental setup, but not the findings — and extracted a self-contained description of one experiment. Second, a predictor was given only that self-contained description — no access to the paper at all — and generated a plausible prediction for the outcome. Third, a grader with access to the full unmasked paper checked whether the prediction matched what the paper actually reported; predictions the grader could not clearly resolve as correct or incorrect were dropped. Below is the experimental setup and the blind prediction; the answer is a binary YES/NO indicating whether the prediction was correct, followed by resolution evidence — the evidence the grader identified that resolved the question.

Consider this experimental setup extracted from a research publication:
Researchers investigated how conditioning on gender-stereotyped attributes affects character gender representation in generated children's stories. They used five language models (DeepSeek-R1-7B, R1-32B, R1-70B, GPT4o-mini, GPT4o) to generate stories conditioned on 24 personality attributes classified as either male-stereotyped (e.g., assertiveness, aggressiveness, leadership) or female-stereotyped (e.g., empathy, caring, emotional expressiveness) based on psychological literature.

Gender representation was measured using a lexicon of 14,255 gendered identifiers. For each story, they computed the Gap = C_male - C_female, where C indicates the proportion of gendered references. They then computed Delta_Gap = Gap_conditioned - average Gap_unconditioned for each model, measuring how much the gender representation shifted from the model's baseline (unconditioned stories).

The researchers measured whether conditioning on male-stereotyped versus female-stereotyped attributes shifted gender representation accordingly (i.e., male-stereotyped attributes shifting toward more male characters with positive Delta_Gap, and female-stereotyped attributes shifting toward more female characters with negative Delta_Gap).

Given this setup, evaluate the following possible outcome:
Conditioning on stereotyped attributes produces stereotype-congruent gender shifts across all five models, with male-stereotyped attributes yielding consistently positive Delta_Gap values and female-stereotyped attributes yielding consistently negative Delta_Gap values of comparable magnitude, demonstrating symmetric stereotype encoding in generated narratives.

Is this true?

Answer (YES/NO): NO